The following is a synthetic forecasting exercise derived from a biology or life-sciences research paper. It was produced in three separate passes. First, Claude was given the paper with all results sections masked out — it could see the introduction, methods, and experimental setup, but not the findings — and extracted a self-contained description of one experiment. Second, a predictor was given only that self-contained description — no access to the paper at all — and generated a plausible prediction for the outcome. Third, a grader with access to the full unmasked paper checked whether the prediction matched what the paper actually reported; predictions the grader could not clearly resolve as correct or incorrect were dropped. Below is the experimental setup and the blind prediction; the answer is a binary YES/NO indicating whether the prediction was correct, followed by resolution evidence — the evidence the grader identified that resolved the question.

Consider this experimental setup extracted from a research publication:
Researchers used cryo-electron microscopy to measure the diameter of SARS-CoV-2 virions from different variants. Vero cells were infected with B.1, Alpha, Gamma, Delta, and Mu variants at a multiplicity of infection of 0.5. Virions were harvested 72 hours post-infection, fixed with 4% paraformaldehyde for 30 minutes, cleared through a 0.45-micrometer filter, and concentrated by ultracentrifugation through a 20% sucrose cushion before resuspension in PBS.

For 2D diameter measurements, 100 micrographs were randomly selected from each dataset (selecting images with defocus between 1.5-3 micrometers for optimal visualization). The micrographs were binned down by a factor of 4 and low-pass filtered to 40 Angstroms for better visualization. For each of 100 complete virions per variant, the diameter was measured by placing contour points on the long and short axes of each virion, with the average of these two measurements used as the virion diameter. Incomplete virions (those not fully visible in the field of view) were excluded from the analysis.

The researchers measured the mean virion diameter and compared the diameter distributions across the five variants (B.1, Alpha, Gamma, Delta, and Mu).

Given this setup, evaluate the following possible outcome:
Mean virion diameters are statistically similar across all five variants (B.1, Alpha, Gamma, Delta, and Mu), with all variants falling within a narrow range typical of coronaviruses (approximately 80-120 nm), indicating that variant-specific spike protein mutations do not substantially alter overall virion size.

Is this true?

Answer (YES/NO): NO